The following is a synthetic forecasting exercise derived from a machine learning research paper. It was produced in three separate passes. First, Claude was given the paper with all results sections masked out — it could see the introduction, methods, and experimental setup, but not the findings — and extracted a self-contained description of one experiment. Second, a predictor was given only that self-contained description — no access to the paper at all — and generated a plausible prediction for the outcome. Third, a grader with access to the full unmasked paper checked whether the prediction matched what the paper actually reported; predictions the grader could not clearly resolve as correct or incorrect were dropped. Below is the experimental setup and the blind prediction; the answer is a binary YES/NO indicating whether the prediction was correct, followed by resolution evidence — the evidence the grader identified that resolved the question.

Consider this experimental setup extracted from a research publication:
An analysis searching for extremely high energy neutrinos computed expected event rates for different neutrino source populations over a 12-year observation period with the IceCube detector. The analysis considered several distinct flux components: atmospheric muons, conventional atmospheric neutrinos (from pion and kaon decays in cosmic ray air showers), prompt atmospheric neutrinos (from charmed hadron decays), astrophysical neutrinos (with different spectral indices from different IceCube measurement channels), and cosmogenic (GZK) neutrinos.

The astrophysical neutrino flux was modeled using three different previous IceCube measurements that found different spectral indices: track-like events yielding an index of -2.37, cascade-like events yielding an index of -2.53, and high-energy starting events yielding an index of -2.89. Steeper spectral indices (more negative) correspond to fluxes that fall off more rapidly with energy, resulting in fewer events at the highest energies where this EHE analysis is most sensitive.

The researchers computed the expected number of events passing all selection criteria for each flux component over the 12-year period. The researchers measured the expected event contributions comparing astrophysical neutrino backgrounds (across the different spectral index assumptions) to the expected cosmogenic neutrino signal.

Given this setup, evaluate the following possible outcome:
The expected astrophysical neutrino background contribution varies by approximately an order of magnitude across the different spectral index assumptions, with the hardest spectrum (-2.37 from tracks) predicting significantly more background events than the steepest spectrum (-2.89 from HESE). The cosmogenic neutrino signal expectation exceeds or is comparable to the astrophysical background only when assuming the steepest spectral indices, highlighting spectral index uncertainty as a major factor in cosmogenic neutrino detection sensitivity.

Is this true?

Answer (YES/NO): NO